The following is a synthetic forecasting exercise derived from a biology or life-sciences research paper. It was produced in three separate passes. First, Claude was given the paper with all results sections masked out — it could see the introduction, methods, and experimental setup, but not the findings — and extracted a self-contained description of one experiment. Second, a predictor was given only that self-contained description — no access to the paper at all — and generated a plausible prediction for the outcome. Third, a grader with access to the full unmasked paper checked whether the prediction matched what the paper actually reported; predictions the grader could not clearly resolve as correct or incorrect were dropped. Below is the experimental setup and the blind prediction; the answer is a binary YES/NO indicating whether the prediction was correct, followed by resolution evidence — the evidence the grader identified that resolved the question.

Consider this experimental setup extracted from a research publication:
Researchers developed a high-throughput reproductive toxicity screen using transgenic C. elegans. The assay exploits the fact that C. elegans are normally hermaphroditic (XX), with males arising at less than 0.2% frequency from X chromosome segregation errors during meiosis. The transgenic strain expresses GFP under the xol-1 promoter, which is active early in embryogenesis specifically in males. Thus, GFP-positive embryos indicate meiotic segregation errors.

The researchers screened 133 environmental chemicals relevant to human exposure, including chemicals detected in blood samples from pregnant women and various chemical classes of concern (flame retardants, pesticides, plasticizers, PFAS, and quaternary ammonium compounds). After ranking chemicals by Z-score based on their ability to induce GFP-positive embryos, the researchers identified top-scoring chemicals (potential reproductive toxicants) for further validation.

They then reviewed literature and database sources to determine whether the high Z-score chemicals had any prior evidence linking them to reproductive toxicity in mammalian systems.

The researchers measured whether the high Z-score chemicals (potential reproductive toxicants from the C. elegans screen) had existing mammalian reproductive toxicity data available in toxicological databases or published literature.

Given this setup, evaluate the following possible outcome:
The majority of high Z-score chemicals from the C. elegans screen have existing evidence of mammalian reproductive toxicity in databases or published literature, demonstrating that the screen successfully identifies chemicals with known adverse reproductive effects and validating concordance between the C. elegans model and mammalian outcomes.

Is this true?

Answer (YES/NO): NO